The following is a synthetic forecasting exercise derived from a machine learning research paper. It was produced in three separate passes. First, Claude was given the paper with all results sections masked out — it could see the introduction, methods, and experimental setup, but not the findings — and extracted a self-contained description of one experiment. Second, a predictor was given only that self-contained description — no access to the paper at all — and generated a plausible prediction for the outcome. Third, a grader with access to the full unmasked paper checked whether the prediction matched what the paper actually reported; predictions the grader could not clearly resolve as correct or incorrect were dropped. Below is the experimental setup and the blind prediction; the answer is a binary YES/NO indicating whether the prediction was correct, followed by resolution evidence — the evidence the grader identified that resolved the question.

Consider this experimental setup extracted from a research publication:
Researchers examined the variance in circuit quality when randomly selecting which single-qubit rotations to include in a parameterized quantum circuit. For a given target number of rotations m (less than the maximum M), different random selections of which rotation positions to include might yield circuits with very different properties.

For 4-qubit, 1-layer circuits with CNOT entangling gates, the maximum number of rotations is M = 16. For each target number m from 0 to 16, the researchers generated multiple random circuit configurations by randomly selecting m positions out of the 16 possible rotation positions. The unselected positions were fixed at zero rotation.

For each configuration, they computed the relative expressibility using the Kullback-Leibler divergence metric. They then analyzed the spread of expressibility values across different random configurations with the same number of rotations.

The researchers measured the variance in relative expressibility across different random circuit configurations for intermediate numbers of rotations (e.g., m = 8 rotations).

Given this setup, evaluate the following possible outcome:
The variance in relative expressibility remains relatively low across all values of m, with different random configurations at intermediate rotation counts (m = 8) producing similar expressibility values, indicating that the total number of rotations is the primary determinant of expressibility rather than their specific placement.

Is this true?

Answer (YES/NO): NO